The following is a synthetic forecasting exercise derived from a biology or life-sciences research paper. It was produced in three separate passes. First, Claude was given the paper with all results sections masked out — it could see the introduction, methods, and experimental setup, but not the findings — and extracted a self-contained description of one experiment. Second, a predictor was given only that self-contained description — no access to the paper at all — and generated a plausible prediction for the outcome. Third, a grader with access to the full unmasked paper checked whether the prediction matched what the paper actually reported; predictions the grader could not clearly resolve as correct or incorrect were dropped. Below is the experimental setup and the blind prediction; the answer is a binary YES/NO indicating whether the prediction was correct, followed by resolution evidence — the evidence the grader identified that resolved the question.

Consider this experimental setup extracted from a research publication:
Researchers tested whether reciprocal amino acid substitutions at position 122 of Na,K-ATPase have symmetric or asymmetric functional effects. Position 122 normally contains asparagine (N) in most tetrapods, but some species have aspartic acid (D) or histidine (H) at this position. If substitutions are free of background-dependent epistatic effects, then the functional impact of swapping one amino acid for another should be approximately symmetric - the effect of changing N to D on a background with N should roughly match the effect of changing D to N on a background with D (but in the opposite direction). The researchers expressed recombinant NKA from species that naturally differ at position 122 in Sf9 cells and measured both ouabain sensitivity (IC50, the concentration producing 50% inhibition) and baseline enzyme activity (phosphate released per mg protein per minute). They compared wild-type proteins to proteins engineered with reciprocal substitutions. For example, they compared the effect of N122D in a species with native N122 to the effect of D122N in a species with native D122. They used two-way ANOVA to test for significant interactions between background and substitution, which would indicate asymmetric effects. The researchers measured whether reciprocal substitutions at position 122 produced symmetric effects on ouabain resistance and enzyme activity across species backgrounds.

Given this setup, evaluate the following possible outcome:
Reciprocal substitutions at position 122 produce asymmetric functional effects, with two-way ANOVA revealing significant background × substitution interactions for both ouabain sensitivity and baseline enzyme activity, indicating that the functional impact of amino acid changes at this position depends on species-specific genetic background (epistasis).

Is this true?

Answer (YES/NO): NO